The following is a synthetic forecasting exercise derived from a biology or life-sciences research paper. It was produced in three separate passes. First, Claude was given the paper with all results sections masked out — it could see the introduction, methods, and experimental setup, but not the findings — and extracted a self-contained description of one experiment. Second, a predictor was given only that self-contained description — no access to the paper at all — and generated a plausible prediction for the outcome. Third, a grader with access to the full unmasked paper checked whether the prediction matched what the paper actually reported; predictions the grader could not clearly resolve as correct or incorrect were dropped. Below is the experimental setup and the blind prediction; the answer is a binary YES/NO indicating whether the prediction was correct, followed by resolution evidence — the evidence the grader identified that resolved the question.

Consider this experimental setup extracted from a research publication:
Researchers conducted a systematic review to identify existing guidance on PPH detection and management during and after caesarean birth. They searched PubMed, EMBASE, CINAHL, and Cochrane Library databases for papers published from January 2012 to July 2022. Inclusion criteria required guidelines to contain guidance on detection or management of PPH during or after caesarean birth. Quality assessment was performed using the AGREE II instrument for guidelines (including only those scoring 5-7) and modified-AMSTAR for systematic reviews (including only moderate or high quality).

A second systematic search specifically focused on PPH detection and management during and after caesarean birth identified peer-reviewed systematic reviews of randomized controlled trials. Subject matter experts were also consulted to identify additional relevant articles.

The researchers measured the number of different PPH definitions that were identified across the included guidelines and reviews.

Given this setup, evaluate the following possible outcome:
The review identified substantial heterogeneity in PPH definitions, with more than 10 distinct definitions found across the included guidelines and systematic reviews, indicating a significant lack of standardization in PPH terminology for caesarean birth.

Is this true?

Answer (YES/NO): NO